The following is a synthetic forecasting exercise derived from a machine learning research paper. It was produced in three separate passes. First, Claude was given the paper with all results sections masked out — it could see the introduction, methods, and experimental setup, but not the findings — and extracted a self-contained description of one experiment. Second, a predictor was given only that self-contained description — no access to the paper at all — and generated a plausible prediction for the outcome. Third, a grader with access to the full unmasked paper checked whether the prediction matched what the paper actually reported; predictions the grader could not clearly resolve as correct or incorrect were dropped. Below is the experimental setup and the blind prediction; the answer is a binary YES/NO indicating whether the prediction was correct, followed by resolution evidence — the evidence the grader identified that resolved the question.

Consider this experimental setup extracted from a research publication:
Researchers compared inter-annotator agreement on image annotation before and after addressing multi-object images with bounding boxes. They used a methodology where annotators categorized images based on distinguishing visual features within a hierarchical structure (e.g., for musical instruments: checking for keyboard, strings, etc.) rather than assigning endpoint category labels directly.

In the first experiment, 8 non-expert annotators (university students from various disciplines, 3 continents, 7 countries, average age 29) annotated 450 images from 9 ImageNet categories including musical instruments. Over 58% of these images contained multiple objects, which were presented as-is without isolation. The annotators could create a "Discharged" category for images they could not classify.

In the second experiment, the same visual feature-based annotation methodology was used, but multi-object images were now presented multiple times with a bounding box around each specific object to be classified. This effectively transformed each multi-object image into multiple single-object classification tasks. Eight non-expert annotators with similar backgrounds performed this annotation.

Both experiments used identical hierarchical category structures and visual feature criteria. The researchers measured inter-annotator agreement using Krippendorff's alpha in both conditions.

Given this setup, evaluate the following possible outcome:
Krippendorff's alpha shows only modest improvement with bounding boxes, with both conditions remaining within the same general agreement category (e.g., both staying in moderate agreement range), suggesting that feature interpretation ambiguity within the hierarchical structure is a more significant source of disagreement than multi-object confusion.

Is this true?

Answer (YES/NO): NO